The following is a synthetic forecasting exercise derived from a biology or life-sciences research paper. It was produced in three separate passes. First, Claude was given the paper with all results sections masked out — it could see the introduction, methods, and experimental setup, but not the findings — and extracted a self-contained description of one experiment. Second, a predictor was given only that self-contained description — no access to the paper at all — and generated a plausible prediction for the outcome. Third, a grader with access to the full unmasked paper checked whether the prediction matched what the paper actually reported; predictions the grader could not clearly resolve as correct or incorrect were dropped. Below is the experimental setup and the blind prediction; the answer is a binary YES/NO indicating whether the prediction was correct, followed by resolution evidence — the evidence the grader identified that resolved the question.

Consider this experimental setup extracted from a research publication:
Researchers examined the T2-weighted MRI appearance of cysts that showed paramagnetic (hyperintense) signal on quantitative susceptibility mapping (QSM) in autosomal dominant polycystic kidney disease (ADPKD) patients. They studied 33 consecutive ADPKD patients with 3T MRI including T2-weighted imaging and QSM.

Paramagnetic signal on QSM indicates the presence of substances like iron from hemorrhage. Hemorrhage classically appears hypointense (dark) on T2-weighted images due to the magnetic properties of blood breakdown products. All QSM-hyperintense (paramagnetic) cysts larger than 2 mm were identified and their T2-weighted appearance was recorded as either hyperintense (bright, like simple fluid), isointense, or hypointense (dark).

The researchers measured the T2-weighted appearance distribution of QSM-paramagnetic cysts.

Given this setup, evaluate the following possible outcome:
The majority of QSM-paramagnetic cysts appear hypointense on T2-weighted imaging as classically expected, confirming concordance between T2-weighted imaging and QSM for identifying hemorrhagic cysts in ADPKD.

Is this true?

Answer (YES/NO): YES